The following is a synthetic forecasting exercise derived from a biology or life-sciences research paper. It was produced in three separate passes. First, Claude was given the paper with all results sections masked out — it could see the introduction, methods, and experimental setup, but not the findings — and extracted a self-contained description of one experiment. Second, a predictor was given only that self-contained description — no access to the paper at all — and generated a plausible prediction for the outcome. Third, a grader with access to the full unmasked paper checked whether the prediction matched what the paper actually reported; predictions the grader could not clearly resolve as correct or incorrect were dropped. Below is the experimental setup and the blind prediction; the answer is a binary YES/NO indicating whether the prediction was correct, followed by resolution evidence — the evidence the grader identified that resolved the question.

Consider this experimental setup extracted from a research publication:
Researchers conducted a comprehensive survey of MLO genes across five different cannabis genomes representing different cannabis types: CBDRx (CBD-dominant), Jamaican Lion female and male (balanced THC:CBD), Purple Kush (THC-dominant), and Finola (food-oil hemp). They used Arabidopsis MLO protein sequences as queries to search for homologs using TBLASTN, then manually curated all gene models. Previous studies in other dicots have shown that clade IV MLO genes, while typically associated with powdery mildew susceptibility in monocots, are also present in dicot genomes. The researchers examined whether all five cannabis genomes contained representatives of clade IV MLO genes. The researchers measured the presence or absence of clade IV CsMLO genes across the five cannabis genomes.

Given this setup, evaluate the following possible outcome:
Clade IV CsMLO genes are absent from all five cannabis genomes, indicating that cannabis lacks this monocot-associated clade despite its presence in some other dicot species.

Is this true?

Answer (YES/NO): NO